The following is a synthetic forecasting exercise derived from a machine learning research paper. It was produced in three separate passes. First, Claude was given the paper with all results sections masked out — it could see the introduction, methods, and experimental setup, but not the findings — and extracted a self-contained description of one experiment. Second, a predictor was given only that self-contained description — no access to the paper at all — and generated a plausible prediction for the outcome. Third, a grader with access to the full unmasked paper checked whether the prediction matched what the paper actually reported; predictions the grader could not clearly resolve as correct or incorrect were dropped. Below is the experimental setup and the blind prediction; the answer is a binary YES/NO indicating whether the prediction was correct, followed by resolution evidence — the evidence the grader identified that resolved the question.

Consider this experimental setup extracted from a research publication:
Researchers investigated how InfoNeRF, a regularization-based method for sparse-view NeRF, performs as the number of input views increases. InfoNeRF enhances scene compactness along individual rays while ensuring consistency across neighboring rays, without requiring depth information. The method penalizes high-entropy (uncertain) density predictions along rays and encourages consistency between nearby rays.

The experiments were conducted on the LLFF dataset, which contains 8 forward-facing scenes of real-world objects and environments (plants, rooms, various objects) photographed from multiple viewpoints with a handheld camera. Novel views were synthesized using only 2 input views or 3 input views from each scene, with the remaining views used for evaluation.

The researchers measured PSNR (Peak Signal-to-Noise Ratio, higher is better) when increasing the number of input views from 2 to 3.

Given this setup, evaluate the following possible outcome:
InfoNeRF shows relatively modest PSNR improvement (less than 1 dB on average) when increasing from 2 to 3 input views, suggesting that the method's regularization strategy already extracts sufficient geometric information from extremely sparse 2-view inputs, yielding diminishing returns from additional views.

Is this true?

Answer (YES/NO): NO